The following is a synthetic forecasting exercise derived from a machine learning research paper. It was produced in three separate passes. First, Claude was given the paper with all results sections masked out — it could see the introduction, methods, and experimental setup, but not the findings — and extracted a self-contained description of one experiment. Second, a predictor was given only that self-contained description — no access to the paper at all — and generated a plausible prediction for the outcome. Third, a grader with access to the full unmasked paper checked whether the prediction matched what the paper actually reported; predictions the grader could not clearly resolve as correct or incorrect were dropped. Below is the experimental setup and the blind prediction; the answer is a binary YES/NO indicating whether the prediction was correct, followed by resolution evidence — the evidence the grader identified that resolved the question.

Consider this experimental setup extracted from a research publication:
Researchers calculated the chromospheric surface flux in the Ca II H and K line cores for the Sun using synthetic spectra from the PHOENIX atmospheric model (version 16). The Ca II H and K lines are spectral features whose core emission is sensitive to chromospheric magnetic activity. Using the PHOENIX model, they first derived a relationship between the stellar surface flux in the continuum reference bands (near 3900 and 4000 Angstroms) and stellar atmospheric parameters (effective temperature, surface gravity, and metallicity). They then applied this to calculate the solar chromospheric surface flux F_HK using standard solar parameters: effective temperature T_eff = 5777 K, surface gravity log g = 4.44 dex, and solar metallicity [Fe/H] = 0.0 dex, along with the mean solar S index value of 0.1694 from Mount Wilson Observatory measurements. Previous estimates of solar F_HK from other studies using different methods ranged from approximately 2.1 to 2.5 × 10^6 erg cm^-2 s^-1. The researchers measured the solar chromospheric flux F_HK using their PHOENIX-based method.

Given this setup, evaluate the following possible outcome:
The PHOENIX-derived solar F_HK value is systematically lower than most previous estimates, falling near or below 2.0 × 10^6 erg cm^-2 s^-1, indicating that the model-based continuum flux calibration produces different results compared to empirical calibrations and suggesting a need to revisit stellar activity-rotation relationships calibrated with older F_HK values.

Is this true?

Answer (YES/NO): NO